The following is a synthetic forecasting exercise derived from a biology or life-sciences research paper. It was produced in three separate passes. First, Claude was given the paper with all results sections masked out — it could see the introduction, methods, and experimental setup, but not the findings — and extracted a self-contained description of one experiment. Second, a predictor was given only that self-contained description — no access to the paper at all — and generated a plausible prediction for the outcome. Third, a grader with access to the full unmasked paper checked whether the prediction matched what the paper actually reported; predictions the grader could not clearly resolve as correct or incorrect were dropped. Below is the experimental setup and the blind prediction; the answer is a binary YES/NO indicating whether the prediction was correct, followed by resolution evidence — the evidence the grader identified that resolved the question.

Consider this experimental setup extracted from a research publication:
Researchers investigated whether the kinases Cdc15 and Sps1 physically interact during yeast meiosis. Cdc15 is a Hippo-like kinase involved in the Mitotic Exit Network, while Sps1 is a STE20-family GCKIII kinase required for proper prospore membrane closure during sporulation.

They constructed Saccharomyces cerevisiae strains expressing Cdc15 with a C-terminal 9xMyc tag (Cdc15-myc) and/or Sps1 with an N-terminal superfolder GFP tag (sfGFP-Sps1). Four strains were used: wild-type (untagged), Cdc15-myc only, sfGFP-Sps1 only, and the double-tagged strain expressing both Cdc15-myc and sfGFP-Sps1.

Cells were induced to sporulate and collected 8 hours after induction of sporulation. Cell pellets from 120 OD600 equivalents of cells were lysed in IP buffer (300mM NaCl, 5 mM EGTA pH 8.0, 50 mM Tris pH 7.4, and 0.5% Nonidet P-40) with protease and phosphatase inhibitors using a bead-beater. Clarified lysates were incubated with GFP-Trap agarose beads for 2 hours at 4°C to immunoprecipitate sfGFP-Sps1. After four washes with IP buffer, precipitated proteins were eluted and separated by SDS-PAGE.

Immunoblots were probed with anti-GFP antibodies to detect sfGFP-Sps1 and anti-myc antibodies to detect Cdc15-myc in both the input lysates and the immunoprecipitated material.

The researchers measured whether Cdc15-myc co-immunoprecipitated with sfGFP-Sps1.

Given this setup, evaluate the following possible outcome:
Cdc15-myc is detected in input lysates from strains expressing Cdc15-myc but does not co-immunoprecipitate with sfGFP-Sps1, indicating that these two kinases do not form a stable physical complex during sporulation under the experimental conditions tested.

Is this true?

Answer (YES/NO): NO